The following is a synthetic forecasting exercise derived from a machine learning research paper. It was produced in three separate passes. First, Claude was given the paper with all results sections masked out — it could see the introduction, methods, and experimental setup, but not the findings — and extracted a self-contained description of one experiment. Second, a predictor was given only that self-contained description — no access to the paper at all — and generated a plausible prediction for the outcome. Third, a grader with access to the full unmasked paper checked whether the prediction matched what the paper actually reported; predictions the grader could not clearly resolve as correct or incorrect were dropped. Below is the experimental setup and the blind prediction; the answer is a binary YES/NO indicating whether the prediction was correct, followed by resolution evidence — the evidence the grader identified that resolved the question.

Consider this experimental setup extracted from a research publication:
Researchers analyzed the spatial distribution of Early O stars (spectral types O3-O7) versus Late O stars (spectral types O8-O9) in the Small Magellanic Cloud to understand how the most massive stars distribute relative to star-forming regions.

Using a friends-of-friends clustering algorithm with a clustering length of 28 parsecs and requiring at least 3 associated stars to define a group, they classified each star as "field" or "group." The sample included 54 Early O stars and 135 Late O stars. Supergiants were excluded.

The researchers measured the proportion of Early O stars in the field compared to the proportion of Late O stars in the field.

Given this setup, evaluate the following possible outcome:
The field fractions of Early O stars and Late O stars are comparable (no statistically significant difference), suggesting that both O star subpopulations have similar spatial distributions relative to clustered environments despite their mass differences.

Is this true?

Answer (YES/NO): NO